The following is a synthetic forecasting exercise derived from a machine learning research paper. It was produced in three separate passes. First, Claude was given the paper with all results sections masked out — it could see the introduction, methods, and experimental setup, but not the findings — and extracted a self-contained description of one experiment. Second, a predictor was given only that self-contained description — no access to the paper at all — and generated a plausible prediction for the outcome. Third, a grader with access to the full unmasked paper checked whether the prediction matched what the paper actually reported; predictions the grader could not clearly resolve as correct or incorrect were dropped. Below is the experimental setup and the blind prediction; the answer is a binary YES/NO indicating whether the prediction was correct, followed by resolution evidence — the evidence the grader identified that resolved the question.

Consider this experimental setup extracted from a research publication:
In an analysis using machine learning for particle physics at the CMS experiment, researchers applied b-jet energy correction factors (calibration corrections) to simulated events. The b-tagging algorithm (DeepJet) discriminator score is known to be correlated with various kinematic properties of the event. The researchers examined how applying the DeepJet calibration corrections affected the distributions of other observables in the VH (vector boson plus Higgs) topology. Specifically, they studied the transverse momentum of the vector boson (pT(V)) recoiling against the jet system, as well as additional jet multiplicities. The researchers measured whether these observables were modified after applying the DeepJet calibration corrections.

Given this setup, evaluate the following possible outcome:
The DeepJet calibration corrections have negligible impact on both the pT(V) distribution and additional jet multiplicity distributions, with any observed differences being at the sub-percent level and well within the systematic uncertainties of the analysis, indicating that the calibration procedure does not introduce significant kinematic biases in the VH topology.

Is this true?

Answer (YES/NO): NO